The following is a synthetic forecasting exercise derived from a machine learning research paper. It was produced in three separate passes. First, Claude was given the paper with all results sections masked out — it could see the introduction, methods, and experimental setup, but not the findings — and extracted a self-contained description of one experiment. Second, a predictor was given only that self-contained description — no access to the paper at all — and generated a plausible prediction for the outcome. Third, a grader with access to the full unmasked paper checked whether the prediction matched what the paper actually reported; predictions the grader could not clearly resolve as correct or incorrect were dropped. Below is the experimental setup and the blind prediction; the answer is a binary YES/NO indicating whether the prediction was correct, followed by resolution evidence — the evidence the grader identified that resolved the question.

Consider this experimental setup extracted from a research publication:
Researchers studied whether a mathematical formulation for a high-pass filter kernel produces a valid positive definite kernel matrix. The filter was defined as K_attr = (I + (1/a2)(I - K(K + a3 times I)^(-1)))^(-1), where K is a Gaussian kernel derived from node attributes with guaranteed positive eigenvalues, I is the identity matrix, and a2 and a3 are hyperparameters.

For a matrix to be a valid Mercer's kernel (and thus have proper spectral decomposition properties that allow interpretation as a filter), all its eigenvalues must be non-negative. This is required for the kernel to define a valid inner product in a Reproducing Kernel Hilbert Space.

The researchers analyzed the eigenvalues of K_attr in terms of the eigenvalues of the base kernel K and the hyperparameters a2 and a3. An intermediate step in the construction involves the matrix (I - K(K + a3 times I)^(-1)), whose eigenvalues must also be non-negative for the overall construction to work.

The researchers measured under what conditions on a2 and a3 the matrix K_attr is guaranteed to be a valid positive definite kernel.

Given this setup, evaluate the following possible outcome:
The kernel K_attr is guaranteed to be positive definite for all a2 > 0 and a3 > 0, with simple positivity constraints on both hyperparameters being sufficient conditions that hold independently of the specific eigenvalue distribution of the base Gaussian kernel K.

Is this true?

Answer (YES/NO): YES